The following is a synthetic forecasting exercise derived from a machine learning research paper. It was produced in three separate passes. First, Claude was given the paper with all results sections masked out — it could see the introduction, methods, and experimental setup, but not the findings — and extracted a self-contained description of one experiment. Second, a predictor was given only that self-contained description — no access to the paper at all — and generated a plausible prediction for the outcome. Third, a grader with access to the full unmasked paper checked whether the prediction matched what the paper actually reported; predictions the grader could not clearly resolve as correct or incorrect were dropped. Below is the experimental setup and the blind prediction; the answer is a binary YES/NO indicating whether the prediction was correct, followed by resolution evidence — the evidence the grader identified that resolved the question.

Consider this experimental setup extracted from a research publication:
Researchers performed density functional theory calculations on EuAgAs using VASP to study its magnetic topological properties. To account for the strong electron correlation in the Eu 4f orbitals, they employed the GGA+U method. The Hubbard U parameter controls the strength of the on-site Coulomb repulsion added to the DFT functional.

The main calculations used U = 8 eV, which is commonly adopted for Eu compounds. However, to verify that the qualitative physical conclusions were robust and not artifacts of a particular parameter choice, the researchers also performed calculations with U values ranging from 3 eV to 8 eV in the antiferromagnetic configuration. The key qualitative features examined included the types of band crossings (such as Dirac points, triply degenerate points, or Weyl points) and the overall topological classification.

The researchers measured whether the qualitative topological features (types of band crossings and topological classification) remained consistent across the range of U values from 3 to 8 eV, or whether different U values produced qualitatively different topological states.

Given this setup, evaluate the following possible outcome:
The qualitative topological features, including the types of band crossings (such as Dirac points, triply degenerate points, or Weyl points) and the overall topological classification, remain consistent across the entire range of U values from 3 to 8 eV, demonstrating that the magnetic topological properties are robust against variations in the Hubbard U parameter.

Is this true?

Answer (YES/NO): YES